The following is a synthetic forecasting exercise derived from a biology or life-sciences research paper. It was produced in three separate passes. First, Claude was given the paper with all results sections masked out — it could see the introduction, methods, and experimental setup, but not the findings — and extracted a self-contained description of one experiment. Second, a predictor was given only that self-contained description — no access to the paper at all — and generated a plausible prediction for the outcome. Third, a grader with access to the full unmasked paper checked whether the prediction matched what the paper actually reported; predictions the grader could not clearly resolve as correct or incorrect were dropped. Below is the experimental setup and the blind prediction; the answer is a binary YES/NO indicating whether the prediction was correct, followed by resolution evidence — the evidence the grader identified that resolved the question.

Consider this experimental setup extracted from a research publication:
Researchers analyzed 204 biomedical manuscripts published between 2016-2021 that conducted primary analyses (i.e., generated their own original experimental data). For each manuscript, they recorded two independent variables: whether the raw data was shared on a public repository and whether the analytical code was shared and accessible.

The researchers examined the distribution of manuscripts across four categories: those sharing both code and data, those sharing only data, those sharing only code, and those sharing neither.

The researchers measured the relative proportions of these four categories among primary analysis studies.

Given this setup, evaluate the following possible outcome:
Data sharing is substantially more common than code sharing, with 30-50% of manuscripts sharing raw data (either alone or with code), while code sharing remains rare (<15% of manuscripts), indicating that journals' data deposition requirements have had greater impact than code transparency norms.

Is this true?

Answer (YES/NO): NO